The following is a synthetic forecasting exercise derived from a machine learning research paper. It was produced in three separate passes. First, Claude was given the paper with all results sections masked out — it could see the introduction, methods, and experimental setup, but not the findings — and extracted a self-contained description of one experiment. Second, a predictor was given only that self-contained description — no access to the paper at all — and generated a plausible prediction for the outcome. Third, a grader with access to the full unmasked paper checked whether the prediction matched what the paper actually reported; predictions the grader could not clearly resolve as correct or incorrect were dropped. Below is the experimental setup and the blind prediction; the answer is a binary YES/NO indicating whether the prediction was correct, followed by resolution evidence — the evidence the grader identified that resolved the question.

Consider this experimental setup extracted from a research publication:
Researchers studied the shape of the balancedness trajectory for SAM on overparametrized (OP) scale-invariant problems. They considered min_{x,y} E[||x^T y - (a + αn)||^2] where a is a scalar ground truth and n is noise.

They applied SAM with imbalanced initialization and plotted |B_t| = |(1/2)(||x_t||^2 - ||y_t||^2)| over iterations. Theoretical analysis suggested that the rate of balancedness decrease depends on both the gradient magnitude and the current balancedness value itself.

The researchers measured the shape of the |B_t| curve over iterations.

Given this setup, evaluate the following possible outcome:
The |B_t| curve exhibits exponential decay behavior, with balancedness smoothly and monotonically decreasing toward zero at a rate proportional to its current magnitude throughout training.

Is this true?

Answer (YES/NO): NO